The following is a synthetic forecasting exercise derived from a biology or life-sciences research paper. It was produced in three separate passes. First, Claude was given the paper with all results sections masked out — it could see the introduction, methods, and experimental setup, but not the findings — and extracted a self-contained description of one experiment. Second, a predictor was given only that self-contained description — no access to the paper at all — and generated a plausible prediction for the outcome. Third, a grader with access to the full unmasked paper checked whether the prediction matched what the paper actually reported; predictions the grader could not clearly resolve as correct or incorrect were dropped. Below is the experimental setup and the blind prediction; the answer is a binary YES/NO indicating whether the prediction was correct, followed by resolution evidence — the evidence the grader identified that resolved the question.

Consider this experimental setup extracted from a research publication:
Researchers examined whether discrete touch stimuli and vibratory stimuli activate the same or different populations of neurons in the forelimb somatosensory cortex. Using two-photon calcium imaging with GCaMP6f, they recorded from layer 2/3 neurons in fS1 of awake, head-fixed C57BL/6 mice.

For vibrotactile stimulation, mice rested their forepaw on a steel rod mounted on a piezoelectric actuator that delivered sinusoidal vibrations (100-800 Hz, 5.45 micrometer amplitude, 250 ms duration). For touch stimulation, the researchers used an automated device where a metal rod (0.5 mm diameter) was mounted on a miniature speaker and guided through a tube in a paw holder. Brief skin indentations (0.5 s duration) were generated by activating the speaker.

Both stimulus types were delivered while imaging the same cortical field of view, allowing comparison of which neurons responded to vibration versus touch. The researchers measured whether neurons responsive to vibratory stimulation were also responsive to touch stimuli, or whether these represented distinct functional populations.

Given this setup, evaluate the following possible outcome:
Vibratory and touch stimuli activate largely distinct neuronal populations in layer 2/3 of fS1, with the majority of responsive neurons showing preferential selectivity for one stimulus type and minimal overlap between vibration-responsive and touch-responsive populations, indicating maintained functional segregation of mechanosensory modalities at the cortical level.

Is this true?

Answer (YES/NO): NO